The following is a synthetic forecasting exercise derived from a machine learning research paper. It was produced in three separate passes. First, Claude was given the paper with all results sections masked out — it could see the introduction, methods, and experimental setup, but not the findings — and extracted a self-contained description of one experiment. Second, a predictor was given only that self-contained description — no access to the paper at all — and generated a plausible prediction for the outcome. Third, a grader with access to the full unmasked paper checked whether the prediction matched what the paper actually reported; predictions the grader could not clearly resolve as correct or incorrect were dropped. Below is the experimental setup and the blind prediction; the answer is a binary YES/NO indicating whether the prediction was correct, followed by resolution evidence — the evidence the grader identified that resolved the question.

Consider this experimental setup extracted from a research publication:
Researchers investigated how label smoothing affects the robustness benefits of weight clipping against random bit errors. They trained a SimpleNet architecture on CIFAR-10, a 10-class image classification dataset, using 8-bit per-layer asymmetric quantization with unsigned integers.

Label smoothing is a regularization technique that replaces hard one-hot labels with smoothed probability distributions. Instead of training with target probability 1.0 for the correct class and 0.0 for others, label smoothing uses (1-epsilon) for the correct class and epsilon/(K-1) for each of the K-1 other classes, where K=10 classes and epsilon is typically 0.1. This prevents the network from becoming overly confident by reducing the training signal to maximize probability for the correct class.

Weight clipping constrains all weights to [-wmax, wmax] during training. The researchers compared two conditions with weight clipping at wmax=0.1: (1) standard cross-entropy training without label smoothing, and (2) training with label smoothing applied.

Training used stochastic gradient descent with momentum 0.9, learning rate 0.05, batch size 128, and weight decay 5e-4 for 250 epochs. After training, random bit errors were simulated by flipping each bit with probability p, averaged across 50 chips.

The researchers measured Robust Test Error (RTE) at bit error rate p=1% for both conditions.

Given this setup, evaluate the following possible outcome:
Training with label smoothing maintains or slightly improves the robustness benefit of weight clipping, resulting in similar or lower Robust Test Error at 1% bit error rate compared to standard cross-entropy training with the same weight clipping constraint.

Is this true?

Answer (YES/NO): NO